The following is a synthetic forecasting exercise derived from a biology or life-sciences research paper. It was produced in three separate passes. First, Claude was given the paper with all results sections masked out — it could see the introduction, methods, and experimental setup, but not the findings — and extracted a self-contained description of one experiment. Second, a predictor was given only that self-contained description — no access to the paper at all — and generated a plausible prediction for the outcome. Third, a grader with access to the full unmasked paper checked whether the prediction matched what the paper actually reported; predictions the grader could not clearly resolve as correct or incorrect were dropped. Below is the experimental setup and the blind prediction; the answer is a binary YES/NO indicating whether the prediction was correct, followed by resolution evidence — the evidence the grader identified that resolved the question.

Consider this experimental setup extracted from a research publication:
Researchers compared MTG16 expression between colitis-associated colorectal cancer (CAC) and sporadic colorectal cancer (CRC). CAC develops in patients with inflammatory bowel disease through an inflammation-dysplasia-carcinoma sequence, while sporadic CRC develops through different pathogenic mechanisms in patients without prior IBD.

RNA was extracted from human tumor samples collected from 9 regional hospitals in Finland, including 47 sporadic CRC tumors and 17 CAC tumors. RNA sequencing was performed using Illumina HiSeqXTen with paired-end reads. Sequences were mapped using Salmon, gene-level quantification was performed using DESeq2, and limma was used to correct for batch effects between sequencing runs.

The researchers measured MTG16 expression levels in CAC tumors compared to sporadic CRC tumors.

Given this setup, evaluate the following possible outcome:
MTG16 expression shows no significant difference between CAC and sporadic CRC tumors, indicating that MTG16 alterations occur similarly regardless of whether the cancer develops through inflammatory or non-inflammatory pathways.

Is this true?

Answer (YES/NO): YES